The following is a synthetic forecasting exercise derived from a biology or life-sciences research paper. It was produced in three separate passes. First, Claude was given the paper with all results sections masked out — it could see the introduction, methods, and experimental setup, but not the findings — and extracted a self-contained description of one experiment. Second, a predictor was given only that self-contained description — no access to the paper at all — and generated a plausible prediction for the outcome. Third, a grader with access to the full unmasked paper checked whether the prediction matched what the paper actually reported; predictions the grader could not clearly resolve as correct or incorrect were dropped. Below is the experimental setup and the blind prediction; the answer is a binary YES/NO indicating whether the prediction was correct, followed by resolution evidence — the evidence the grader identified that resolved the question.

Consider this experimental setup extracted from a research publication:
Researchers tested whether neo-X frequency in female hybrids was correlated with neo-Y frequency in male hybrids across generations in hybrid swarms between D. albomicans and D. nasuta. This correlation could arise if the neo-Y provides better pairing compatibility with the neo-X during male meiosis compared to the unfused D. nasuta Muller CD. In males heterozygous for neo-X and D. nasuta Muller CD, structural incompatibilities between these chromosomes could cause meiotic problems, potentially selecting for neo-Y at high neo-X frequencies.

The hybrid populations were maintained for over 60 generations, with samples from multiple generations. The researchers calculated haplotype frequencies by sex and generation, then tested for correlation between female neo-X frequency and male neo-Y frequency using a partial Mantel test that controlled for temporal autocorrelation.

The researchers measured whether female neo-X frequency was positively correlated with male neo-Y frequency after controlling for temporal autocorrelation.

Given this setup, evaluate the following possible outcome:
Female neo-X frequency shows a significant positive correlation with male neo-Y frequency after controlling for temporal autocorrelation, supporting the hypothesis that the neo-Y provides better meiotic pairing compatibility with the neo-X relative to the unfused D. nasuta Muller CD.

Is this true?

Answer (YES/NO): NO